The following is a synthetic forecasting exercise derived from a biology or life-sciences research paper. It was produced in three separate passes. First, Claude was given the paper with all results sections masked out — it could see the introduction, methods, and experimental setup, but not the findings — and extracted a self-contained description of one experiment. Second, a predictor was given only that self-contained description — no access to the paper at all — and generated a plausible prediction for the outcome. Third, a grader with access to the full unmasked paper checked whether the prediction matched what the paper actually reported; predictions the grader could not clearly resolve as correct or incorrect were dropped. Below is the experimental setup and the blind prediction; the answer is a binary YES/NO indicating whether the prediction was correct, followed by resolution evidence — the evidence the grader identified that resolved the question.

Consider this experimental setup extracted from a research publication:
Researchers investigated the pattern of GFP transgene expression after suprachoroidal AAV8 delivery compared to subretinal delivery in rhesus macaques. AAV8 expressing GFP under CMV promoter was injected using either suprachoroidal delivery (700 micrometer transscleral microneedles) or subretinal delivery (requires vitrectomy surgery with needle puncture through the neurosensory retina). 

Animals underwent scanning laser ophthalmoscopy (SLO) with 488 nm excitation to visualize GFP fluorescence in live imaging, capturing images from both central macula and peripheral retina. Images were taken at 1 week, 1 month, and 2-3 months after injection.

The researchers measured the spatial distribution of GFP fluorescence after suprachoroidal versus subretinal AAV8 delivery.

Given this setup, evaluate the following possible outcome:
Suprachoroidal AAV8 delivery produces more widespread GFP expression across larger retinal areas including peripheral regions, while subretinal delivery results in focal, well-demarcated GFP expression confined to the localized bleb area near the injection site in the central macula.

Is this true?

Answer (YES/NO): YES